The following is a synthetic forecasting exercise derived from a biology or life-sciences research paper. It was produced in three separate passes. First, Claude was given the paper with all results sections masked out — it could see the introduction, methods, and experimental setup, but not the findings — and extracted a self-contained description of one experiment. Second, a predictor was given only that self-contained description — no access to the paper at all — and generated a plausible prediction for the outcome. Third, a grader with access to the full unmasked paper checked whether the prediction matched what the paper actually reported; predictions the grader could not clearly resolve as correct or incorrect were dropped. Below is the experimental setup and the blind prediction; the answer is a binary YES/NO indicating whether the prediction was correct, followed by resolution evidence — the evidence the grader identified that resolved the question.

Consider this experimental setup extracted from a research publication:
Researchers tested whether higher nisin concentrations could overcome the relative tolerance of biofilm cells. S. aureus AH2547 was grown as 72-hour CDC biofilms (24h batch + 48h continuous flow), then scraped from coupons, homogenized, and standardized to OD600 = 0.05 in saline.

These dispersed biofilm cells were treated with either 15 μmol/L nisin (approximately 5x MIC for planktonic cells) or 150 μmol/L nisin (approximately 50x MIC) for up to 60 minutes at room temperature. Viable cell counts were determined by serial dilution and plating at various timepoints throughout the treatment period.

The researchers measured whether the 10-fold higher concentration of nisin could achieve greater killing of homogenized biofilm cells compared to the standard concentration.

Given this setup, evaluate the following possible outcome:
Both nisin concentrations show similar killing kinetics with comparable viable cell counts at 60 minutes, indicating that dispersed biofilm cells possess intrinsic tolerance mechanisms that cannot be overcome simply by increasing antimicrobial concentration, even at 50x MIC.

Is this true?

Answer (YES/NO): NO